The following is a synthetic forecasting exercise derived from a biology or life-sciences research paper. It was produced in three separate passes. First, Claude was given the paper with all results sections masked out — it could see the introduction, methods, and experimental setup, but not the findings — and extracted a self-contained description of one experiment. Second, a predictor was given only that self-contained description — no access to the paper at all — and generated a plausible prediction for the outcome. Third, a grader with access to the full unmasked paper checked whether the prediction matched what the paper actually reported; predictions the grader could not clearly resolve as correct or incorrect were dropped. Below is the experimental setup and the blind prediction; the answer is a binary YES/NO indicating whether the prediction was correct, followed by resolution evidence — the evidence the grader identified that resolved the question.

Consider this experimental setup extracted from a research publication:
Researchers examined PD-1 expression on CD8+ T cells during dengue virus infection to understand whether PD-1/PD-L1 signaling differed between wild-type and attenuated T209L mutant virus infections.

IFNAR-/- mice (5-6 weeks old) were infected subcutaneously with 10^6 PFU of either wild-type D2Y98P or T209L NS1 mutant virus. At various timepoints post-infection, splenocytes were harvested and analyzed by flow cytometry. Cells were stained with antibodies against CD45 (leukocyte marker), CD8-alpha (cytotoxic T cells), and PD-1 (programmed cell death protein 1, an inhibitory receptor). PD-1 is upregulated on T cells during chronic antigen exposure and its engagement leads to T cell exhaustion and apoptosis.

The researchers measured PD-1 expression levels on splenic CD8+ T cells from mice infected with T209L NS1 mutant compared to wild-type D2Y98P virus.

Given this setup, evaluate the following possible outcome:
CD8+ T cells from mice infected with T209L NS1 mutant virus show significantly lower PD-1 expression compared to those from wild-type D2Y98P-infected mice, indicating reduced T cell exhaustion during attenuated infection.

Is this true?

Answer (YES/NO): NO